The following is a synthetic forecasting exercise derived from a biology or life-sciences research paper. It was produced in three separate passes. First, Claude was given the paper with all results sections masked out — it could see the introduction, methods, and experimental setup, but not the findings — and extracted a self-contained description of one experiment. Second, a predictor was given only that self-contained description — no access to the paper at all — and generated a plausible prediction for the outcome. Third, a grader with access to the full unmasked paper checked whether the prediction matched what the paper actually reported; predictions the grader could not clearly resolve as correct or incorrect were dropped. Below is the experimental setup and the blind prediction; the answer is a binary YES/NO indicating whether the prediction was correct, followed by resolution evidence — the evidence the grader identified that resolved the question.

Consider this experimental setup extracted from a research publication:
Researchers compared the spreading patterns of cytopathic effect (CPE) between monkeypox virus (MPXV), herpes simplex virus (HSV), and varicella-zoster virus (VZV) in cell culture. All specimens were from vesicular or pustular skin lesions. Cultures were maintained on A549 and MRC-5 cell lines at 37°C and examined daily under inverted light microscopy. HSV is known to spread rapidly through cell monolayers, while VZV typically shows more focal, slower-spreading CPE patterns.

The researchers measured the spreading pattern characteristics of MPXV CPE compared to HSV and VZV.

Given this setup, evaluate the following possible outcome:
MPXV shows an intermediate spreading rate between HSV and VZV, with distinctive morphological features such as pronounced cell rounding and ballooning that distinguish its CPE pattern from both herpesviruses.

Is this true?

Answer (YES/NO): NO